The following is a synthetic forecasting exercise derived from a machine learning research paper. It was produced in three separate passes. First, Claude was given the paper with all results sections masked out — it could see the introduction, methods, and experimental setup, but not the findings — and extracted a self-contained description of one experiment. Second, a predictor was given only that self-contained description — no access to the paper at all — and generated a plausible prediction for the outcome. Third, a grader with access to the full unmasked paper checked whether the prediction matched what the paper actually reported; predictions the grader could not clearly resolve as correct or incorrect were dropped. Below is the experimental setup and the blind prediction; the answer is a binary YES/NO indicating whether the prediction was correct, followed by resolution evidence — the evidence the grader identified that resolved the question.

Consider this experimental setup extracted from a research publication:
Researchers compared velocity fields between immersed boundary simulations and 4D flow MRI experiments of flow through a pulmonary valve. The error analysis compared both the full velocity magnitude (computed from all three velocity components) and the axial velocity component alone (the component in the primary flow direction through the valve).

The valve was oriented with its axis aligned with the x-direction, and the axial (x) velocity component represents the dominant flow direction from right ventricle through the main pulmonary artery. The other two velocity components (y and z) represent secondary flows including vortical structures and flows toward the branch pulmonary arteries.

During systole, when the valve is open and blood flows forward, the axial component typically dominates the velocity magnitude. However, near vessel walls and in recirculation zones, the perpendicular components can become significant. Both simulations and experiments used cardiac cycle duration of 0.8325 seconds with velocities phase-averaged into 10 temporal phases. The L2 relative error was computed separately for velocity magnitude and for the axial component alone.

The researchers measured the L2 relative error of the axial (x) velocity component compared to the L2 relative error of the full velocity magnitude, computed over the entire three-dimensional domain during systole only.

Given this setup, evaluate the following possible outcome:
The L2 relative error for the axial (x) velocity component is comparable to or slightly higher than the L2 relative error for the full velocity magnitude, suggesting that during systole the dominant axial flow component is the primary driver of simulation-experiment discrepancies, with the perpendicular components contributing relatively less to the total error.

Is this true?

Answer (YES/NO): YES